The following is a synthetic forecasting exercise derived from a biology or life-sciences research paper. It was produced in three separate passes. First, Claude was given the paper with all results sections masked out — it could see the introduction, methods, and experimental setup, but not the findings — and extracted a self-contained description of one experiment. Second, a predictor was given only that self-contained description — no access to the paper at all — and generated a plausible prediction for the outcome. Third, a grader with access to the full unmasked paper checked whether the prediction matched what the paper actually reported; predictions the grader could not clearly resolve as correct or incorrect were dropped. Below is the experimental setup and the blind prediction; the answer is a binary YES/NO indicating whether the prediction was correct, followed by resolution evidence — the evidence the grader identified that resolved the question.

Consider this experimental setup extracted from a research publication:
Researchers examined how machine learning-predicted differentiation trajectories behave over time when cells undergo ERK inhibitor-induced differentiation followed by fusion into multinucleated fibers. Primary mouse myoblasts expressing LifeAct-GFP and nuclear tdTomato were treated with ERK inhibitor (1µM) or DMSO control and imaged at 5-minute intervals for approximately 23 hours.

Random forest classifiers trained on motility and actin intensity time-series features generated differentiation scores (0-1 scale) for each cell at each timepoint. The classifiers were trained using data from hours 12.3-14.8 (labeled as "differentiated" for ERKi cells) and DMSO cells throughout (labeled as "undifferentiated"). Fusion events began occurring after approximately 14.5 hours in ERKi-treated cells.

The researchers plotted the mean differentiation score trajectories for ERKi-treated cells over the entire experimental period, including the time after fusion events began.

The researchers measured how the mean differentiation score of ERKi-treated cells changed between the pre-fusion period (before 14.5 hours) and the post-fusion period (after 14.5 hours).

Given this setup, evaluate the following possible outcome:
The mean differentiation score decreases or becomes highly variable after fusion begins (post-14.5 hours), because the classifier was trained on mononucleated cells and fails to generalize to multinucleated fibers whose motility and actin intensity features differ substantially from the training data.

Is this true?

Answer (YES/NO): NO